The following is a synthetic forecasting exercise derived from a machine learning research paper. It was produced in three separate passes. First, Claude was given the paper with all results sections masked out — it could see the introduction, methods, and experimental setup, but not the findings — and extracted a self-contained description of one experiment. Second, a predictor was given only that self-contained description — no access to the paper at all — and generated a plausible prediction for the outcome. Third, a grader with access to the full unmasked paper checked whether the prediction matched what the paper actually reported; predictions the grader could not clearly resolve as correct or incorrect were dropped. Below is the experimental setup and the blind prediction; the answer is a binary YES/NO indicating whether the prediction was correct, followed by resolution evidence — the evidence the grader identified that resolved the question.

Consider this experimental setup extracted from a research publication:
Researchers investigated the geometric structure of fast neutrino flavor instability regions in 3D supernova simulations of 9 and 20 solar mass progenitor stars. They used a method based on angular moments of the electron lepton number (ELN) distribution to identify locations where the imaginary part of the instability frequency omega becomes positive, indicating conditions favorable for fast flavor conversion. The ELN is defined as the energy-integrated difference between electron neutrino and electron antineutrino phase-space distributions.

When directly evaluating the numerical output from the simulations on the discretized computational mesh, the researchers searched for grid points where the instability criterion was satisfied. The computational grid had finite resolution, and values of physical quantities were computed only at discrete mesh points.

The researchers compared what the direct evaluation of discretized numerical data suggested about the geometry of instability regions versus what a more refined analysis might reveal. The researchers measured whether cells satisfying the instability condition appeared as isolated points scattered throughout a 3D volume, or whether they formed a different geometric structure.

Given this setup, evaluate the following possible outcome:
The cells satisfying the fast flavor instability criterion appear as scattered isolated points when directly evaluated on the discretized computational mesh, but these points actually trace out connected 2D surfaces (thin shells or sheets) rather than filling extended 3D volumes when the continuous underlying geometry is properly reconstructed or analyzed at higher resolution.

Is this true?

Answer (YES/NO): YES